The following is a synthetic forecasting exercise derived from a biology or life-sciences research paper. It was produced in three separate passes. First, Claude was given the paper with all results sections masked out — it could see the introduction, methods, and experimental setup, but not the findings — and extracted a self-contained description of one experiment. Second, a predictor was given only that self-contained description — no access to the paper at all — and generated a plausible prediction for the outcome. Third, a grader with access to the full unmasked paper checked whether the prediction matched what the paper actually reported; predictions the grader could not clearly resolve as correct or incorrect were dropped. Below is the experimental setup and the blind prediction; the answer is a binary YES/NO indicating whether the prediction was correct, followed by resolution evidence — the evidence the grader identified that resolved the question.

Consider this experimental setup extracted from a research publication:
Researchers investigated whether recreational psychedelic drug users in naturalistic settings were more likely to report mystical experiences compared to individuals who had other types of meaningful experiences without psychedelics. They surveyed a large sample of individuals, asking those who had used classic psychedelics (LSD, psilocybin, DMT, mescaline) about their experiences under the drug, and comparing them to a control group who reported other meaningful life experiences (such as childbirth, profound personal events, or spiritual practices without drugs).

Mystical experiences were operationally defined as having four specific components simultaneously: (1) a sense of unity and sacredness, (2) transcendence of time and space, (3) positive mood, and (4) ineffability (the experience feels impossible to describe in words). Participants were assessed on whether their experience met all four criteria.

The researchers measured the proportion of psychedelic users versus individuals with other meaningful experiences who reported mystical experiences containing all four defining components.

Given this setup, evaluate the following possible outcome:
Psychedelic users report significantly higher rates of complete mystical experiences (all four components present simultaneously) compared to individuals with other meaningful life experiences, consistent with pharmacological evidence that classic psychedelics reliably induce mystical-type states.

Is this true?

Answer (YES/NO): YES